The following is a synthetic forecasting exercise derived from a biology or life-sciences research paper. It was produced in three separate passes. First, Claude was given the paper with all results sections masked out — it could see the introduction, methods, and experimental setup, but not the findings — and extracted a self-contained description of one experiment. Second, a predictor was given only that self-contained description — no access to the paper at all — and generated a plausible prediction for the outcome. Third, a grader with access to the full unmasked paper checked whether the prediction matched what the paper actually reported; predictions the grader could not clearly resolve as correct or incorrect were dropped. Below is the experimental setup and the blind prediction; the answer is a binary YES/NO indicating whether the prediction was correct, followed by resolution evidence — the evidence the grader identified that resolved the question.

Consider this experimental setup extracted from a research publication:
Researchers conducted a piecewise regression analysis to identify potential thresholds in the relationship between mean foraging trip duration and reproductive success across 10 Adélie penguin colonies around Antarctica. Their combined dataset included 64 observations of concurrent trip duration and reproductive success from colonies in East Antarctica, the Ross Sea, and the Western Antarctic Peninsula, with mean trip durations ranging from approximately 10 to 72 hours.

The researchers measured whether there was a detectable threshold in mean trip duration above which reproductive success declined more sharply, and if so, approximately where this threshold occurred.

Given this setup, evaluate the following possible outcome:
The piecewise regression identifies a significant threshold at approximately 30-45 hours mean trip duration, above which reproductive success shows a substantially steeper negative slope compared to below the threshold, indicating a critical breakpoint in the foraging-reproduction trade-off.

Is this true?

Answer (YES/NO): NO